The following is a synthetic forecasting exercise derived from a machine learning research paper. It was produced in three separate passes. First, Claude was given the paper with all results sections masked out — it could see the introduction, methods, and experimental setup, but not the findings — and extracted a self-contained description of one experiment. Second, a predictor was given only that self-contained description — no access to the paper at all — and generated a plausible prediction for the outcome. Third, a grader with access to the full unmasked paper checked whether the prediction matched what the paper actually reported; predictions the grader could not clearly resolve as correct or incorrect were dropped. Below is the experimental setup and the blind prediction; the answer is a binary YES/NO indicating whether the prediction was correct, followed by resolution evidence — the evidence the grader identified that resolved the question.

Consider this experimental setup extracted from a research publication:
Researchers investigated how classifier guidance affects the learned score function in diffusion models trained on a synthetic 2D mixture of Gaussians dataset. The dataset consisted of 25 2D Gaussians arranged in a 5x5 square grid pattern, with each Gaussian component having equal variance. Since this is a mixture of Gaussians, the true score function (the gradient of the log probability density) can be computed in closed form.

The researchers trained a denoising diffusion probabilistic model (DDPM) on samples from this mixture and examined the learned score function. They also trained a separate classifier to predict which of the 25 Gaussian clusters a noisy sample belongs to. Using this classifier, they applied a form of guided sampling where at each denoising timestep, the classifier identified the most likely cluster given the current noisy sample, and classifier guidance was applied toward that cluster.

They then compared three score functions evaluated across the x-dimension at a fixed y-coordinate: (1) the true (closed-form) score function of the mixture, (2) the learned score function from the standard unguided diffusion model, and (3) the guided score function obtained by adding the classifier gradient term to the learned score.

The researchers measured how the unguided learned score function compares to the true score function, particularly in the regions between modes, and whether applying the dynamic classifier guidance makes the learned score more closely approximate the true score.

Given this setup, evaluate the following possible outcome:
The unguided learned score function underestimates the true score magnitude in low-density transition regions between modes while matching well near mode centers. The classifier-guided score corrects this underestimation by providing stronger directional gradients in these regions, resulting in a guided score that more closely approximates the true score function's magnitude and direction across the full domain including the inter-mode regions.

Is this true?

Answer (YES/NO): YES